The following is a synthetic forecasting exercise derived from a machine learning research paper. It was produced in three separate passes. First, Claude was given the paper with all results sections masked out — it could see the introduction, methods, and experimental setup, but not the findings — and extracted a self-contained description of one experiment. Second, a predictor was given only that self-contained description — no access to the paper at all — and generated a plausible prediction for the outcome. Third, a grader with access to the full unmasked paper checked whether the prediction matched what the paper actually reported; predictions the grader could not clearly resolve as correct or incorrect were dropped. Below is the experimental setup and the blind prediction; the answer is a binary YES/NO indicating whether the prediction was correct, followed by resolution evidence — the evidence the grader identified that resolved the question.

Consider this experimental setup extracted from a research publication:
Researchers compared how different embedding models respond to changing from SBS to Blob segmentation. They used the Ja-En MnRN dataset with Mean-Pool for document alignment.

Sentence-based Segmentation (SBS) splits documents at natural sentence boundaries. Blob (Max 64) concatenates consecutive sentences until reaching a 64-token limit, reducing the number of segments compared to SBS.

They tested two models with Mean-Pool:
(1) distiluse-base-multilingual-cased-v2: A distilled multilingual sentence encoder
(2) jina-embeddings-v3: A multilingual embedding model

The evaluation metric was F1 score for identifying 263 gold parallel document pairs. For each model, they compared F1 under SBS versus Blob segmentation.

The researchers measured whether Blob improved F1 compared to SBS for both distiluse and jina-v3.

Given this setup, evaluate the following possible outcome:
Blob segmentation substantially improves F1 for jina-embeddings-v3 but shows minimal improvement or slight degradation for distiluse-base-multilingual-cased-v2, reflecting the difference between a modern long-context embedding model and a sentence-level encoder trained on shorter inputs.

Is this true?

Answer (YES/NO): NO